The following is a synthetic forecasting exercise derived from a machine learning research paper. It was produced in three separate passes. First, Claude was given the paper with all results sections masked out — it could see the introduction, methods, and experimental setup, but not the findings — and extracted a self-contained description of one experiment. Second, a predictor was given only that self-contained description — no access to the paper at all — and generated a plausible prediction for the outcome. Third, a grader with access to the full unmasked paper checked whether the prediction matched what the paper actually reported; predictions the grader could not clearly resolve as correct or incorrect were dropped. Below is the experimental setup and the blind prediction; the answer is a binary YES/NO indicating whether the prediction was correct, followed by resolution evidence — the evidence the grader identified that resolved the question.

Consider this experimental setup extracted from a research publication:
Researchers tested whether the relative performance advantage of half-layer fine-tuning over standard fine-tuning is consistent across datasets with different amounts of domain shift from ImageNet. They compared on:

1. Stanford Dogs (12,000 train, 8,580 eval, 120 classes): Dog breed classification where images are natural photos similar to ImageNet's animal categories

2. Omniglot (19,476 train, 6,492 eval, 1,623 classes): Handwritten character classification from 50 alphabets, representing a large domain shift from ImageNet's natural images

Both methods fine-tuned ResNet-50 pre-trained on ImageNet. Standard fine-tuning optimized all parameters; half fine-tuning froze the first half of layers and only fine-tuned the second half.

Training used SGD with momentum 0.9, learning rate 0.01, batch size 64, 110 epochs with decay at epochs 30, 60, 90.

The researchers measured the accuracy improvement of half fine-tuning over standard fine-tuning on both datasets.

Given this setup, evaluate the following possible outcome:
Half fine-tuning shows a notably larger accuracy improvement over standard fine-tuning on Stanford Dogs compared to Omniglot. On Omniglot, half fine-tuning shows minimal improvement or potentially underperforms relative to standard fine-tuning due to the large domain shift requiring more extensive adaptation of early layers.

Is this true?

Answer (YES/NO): YES